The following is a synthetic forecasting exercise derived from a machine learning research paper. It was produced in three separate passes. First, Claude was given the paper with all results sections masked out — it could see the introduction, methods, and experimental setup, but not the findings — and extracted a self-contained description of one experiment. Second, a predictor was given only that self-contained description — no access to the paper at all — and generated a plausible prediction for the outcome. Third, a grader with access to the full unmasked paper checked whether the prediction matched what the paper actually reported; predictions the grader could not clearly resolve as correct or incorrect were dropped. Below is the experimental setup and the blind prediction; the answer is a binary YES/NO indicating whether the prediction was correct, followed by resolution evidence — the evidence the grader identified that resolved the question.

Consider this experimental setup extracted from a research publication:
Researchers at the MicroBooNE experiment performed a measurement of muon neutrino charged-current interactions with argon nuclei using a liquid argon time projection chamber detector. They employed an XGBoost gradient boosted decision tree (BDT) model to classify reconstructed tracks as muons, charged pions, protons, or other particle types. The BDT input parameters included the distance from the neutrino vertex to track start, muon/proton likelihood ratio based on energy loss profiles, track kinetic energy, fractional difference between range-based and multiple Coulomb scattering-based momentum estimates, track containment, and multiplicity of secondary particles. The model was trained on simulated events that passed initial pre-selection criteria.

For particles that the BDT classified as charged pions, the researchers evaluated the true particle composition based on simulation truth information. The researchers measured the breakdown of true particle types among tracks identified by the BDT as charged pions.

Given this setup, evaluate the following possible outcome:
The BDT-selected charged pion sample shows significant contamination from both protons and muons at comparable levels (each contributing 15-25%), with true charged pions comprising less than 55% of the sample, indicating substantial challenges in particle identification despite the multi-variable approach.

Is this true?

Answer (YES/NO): NO